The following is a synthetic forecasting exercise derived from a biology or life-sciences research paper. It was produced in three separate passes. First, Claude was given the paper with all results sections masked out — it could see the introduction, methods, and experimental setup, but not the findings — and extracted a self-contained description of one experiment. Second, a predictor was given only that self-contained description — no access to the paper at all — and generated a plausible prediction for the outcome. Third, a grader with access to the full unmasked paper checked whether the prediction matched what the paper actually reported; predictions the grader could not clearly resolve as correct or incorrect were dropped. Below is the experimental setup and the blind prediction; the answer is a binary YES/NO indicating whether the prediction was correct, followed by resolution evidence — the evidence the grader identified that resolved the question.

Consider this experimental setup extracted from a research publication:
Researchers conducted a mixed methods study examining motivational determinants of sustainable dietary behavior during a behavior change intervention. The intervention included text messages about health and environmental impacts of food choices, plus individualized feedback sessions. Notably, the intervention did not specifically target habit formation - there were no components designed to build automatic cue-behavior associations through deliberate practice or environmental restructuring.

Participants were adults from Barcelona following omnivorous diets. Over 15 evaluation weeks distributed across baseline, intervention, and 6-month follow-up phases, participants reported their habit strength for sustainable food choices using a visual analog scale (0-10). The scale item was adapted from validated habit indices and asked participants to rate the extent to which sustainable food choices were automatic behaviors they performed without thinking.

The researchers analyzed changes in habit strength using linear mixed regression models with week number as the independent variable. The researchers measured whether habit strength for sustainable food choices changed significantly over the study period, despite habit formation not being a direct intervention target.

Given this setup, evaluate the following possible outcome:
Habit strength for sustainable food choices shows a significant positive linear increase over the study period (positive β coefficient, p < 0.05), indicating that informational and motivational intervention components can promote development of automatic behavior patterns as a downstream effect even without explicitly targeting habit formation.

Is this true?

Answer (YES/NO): YES